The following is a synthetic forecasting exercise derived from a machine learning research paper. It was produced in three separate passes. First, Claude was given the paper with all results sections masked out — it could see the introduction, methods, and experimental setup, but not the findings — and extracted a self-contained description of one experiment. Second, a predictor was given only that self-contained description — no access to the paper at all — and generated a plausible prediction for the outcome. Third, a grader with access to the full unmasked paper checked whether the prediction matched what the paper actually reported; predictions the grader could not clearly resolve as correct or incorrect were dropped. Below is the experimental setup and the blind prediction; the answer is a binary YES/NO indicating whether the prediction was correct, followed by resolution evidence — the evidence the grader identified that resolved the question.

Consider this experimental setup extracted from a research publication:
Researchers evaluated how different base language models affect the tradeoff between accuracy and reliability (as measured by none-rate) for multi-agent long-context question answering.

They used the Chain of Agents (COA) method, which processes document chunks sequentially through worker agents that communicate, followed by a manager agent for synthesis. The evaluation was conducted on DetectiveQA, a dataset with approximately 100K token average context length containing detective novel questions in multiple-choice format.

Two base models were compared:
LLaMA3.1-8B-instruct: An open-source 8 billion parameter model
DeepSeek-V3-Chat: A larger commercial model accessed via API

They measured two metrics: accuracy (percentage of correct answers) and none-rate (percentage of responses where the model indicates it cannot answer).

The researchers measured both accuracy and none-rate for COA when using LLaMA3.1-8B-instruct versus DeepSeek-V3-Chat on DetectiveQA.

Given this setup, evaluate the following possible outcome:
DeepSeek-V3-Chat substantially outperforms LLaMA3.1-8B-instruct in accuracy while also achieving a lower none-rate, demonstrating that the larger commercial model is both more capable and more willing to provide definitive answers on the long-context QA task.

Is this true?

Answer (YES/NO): NO